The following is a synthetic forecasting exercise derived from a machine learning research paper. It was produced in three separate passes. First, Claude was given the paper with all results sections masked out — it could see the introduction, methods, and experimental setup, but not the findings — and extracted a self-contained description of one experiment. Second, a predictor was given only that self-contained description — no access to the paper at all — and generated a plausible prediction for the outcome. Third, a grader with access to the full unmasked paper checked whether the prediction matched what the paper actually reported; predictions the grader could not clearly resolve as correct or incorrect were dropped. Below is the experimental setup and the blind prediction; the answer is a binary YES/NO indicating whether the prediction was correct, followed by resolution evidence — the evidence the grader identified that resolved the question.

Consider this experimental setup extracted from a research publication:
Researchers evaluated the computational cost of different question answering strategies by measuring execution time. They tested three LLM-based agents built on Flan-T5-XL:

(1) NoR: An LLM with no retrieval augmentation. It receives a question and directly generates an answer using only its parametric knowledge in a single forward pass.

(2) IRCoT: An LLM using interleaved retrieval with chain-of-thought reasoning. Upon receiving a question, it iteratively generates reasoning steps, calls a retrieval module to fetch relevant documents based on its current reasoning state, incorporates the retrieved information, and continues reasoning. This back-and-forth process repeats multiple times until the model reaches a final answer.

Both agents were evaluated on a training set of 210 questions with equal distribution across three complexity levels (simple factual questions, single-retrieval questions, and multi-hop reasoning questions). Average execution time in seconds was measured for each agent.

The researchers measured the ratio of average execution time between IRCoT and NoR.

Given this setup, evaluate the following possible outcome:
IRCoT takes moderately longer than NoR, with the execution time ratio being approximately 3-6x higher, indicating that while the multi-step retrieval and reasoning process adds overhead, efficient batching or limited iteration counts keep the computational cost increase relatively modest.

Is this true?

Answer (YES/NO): NO